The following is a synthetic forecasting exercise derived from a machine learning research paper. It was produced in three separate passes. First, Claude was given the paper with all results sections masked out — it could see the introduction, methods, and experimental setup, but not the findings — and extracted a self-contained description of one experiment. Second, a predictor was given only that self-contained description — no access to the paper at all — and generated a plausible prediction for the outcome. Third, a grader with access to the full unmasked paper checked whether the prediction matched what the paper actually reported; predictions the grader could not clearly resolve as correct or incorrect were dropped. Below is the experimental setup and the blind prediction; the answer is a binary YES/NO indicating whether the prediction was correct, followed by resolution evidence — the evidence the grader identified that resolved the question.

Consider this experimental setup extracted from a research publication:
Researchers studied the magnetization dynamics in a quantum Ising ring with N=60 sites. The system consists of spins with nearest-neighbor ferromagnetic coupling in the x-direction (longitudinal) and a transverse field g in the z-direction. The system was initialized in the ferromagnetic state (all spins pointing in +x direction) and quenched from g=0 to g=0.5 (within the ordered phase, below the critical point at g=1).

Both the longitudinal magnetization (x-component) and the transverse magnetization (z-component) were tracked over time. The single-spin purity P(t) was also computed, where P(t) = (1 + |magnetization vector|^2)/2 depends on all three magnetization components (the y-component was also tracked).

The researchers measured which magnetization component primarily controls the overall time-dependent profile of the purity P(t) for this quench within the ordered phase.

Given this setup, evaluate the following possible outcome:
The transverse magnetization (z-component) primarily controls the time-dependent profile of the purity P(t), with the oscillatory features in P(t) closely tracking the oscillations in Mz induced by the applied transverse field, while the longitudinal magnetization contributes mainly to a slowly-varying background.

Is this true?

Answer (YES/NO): NO